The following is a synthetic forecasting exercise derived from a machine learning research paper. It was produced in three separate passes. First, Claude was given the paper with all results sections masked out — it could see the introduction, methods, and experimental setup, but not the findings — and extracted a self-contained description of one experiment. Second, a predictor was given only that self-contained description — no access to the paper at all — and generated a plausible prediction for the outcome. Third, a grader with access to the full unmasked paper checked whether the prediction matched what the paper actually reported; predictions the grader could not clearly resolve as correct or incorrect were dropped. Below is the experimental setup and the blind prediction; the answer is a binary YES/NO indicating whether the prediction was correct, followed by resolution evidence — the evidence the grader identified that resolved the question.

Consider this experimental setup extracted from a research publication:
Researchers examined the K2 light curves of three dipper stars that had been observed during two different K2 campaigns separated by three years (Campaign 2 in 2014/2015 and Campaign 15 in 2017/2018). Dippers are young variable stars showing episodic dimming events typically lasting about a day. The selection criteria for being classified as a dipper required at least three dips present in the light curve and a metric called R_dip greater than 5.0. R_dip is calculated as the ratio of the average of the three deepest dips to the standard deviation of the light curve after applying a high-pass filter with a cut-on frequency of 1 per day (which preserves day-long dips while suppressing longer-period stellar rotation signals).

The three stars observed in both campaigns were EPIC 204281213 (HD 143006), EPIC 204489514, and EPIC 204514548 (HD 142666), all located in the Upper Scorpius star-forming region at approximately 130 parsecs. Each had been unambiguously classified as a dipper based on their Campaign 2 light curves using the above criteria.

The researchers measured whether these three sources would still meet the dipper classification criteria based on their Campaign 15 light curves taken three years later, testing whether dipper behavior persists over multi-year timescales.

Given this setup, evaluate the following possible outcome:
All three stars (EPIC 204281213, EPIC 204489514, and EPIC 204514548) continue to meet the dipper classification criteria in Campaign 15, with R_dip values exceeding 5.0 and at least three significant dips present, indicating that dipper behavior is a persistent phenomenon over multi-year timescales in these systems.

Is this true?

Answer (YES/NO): YES